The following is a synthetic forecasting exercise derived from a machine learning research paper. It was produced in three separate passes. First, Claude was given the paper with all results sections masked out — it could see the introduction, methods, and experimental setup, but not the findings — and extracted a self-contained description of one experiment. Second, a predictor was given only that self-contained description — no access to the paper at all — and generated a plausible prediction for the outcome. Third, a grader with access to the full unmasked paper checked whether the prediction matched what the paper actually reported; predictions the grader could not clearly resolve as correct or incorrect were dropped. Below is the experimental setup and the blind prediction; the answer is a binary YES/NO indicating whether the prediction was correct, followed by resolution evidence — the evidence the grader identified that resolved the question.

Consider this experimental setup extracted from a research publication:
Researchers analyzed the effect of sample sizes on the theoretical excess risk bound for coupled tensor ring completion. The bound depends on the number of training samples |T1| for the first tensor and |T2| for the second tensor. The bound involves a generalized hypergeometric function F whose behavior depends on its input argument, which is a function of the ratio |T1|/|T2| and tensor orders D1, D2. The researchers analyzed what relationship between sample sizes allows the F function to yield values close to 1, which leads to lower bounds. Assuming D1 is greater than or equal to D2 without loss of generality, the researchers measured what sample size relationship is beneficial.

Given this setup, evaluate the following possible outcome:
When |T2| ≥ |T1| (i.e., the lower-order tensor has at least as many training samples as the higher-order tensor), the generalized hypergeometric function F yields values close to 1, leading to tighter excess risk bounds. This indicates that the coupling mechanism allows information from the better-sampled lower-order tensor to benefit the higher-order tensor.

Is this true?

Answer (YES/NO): NO